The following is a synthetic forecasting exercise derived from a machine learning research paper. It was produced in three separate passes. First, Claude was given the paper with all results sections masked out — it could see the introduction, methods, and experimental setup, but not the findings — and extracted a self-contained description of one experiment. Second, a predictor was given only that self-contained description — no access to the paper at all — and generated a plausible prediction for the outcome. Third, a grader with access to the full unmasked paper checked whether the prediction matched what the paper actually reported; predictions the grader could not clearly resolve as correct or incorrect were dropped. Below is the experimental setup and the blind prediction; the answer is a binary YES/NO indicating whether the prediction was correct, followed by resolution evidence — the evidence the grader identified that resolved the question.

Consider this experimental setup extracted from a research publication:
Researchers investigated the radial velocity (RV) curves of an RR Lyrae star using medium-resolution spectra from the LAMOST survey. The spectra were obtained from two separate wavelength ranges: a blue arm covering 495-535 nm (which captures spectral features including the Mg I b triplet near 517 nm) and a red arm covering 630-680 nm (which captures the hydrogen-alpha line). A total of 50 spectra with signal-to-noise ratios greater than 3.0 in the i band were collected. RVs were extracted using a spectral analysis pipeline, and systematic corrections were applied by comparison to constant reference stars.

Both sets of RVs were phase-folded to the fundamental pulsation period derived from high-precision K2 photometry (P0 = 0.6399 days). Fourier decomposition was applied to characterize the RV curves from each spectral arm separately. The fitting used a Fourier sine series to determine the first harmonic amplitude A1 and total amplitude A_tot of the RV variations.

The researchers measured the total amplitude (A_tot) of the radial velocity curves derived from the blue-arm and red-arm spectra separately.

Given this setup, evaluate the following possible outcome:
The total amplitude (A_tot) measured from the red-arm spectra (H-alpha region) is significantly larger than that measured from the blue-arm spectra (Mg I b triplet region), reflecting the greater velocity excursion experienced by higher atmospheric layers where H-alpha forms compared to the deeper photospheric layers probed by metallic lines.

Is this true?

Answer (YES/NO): YES